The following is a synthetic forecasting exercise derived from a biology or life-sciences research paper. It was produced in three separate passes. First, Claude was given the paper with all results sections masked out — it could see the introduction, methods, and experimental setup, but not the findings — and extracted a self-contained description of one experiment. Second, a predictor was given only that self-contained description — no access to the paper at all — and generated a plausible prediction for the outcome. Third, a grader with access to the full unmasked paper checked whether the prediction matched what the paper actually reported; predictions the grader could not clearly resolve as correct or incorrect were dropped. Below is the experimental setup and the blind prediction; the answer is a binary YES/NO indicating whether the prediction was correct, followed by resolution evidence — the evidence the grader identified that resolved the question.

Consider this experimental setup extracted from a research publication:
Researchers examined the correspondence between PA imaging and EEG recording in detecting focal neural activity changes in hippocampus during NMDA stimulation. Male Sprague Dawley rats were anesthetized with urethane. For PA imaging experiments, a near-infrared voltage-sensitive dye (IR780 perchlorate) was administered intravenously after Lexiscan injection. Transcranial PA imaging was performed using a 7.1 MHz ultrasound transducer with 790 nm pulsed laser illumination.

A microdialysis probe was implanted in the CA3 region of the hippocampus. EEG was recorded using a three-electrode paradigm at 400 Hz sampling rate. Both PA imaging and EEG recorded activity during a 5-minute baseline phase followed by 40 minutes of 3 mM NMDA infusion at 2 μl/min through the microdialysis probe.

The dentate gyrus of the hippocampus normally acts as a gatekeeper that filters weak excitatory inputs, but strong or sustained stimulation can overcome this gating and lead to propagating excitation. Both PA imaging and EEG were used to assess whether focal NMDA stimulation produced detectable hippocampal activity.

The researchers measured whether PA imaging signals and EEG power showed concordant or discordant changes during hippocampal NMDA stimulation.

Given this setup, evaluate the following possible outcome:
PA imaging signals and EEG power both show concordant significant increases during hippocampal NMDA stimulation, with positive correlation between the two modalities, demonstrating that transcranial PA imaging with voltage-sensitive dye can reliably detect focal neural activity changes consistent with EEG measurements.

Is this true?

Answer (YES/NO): YES